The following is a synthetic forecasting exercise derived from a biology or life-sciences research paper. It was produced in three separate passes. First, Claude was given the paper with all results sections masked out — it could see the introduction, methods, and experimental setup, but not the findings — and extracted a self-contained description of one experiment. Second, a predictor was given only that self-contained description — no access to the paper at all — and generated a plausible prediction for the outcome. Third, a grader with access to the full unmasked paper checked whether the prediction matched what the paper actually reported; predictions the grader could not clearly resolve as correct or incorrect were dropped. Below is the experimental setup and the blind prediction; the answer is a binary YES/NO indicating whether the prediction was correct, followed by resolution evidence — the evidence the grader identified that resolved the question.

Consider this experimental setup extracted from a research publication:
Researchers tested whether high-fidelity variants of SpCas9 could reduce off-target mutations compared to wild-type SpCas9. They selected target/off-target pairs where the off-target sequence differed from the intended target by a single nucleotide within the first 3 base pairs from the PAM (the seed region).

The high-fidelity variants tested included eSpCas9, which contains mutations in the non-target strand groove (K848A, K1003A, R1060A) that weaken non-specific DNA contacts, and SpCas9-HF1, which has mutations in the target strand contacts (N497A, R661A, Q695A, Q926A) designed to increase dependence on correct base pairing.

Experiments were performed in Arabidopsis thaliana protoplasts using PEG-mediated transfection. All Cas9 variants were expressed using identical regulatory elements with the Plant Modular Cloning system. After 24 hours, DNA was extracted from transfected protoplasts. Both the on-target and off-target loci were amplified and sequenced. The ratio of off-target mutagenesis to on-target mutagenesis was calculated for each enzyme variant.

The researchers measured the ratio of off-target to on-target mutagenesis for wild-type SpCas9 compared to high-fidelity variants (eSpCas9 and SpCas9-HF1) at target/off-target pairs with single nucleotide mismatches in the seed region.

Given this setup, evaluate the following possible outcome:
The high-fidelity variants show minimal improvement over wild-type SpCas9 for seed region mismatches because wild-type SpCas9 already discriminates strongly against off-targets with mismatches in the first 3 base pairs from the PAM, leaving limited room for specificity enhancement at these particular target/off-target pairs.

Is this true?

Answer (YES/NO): NO